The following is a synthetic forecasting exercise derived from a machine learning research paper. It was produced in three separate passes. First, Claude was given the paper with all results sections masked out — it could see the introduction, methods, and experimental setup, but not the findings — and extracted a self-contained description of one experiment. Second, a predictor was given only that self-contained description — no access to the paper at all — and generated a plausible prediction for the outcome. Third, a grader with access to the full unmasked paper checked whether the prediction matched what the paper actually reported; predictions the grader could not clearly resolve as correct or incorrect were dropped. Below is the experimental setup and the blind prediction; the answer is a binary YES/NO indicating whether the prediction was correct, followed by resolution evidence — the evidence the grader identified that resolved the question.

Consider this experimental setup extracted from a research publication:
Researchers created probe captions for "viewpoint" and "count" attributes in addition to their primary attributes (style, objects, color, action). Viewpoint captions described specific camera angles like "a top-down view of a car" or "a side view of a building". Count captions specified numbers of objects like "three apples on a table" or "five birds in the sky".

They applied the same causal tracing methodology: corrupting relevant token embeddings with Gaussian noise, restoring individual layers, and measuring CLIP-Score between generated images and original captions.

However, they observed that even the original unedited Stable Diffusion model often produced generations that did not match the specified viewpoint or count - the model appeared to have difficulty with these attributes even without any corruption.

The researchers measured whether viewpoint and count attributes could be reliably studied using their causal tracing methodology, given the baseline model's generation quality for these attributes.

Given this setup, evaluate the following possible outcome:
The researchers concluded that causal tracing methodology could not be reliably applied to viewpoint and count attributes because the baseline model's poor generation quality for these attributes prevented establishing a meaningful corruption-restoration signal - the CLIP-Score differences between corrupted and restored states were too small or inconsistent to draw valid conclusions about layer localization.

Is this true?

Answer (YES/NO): NO